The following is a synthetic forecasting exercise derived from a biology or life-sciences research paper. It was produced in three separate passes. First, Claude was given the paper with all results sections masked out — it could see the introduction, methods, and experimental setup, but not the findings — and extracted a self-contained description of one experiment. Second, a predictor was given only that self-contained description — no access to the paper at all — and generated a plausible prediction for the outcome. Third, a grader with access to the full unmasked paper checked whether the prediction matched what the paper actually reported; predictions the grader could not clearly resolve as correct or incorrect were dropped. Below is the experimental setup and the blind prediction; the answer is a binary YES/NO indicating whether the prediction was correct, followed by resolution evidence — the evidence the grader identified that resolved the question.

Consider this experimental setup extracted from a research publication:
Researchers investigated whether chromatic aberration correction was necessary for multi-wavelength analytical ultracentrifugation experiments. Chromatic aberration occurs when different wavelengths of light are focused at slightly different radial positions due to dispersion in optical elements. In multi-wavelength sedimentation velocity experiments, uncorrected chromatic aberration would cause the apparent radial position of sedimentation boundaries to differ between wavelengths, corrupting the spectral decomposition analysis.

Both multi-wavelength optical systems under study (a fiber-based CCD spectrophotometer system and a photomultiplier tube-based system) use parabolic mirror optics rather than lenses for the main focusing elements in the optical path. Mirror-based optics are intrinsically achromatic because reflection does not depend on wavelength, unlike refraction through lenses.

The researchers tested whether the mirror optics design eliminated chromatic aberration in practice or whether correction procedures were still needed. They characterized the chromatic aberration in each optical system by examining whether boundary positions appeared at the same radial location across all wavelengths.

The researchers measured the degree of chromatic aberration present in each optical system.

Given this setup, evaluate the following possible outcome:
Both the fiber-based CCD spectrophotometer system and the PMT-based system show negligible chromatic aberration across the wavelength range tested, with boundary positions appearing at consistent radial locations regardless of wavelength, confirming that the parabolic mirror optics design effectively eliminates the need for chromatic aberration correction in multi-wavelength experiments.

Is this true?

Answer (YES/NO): NO